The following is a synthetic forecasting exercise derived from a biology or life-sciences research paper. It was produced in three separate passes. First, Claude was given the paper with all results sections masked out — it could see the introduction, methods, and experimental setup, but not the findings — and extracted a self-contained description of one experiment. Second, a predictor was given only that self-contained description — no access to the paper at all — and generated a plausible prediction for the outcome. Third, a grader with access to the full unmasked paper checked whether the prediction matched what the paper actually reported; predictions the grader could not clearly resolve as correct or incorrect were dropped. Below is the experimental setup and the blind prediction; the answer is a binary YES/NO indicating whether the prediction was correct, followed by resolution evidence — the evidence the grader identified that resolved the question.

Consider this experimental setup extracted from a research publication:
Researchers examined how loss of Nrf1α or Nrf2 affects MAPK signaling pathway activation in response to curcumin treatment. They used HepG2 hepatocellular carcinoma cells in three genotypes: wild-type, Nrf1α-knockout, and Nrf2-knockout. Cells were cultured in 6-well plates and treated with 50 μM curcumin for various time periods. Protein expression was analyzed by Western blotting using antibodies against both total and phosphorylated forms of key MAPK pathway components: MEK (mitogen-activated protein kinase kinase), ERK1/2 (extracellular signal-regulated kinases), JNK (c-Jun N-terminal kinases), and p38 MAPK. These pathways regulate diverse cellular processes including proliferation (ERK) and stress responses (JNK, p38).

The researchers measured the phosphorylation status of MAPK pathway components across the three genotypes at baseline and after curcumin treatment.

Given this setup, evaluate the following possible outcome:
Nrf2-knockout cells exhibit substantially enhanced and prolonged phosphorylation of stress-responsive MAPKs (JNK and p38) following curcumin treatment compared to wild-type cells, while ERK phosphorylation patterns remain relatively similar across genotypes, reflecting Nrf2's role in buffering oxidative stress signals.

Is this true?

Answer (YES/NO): NO